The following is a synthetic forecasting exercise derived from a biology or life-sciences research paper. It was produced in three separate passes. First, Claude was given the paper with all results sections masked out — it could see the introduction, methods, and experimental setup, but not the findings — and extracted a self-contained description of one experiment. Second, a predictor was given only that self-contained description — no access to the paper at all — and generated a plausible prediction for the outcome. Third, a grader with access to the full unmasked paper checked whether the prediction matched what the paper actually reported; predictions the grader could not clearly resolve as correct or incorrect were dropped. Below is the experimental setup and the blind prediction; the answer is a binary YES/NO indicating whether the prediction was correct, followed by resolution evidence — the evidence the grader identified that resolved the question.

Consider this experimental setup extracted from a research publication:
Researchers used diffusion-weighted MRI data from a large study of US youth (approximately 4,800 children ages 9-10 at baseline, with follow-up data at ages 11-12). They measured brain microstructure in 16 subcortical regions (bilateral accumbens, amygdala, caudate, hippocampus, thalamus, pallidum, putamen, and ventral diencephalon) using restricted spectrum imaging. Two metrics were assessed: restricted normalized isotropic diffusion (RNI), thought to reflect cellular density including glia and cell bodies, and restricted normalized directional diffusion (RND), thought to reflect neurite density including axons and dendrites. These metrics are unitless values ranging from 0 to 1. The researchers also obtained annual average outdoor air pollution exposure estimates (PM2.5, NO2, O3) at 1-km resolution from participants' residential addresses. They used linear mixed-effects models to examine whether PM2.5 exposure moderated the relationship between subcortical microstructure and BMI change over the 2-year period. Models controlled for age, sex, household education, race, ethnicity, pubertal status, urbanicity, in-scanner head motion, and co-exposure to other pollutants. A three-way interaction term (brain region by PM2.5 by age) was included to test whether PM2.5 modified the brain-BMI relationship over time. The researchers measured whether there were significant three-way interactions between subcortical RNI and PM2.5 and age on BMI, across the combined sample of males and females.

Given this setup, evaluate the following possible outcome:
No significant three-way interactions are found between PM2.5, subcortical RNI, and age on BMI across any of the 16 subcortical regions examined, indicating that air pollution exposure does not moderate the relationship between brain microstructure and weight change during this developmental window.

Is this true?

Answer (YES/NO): YES